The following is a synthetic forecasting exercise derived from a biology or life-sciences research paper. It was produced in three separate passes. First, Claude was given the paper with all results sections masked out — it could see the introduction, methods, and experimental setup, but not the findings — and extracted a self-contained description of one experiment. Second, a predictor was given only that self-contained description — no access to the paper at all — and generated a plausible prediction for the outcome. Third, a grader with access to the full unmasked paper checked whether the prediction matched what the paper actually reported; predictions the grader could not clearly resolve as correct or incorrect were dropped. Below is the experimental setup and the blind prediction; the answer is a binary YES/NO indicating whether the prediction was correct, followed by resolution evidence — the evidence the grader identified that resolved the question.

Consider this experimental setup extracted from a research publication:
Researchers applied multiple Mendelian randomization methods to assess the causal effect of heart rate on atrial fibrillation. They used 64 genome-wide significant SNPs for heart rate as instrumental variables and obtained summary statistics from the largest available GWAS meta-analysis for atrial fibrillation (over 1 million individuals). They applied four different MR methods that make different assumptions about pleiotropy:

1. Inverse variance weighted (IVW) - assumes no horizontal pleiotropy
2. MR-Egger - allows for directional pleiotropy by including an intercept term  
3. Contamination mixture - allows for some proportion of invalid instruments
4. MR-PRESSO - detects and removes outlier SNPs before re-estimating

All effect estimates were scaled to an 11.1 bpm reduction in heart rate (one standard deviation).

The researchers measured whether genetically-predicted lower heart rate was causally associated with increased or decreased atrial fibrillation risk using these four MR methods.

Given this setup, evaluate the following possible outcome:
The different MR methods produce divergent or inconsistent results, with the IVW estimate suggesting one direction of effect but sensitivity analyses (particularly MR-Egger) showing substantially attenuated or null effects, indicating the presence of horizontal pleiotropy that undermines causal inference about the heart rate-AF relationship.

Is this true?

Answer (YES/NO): NO